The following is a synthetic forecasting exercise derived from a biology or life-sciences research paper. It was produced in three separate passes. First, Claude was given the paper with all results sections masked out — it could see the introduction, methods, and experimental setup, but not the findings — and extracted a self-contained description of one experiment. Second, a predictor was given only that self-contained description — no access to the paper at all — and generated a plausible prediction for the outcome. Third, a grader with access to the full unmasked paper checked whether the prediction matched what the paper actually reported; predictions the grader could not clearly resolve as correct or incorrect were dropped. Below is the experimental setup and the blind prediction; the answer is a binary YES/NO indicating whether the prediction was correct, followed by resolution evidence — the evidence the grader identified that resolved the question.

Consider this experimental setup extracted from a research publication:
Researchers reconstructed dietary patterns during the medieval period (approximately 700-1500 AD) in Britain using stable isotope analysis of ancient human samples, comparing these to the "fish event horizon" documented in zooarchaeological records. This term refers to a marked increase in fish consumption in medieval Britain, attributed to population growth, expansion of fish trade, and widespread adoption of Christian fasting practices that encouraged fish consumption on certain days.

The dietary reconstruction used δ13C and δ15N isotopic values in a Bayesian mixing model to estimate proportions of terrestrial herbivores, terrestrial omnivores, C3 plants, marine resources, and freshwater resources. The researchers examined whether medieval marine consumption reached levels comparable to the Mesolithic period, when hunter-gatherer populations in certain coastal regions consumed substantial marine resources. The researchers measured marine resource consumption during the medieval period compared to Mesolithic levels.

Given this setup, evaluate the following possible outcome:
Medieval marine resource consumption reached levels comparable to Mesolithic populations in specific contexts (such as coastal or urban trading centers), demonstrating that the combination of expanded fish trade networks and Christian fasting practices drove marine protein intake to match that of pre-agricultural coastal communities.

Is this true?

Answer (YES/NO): NO